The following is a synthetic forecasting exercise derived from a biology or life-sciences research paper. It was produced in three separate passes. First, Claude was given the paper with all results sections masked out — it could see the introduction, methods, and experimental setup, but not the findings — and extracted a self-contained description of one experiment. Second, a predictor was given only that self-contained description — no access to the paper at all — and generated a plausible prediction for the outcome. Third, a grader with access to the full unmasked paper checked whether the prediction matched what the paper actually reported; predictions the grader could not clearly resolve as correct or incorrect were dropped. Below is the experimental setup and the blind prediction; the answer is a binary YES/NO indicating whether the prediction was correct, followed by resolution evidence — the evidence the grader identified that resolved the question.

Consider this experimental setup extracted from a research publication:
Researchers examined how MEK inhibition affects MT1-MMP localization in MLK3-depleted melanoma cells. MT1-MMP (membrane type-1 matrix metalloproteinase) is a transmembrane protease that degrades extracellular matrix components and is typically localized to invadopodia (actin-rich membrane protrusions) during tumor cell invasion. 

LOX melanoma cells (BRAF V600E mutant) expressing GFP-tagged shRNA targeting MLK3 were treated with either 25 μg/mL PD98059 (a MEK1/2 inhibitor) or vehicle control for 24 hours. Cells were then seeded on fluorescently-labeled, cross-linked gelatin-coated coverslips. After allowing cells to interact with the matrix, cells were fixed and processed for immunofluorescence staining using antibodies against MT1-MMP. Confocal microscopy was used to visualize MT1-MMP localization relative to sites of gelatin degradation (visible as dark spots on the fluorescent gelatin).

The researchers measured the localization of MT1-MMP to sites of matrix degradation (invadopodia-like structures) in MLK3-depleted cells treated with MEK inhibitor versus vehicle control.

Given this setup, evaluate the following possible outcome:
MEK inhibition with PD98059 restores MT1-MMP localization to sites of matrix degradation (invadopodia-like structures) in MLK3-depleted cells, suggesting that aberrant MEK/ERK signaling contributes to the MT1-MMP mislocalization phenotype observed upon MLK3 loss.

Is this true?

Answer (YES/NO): NO